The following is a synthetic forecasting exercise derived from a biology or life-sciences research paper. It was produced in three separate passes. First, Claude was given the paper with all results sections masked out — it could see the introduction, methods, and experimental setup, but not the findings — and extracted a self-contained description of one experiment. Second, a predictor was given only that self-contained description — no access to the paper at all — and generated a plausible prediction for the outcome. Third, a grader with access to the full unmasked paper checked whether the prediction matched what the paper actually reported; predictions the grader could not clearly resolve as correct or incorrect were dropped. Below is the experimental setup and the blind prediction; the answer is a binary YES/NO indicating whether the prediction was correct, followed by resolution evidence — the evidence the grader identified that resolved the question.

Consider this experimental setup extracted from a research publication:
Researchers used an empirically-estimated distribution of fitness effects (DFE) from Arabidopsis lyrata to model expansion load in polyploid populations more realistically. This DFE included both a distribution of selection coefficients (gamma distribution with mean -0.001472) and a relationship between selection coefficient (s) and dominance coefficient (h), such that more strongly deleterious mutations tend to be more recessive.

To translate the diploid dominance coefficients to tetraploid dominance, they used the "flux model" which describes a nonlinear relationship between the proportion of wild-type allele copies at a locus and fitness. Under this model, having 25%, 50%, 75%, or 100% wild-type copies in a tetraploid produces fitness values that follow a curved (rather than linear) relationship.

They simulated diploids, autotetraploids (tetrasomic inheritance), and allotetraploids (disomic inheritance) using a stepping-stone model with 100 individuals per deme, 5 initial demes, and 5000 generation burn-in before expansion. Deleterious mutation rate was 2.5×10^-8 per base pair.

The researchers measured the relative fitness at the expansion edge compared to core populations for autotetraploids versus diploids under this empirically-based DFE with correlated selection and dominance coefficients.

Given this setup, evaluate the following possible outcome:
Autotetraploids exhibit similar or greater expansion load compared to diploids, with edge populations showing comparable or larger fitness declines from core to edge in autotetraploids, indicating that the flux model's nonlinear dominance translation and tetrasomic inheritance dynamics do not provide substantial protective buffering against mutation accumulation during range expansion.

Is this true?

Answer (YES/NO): YES